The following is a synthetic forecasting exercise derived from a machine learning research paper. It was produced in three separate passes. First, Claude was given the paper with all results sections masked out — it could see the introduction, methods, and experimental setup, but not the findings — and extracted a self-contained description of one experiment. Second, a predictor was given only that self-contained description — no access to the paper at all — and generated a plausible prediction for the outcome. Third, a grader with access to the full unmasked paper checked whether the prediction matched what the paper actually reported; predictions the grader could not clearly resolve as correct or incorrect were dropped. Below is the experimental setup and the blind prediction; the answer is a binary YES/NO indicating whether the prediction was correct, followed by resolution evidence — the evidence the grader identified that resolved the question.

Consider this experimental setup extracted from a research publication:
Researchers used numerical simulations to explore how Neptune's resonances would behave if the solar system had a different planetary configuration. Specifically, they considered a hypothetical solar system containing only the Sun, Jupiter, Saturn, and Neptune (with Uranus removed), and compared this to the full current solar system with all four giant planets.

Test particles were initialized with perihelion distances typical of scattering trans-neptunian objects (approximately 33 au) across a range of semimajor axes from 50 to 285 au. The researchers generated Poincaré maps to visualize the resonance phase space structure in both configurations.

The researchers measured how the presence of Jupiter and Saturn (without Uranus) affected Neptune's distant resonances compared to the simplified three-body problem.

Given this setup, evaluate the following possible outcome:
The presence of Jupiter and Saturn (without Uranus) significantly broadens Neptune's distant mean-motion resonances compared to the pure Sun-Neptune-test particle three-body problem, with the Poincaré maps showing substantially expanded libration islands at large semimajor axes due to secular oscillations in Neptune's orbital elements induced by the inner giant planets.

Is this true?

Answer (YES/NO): NO